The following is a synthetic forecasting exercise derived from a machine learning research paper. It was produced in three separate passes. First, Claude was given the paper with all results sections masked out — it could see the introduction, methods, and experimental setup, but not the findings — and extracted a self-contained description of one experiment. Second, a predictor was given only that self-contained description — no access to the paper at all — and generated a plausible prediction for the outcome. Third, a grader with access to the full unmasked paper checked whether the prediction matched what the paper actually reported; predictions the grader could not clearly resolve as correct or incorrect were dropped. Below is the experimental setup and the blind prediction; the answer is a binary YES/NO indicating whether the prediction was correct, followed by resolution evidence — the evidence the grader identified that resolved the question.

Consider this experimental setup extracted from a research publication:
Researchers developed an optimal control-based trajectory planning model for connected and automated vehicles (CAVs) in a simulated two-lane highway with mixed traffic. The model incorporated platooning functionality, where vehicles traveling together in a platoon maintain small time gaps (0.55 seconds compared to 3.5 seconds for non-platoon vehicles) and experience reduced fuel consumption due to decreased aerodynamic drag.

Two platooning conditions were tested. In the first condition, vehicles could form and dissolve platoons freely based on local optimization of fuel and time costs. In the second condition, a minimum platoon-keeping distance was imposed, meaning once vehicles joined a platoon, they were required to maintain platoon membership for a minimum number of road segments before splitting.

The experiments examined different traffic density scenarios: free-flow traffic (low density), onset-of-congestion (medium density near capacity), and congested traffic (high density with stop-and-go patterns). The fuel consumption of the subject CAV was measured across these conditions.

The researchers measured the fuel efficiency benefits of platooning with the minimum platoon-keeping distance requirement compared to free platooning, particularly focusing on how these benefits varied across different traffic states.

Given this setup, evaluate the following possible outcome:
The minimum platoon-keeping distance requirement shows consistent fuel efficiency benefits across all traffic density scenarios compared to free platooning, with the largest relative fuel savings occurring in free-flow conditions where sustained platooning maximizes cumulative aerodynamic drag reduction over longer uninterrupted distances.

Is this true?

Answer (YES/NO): NO